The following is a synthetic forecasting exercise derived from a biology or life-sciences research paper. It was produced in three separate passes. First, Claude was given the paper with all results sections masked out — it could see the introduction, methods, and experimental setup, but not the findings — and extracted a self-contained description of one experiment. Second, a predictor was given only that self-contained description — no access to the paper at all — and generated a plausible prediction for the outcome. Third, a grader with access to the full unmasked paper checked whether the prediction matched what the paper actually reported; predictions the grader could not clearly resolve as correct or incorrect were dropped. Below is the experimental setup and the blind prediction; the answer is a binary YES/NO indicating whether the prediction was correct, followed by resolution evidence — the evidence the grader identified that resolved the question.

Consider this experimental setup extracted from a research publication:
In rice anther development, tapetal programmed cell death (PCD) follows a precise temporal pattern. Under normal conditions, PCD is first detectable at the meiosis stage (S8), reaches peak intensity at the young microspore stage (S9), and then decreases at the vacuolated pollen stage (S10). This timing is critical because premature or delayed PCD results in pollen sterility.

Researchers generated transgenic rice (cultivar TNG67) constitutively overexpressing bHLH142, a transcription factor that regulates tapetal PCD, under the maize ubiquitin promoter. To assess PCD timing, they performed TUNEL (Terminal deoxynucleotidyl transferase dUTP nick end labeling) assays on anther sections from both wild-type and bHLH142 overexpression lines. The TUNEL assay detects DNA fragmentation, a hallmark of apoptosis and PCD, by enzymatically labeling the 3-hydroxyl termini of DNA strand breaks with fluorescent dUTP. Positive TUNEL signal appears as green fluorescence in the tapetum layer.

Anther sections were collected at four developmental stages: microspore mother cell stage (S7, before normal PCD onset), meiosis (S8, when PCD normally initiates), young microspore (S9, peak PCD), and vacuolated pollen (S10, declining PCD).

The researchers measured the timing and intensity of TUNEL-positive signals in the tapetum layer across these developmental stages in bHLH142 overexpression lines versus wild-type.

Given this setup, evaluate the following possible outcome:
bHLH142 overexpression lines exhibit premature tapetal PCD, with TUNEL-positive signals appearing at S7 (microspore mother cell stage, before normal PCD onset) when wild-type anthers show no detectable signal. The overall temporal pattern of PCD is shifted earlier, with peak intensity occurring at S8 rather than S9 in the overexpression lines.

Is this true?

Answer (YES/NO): NO